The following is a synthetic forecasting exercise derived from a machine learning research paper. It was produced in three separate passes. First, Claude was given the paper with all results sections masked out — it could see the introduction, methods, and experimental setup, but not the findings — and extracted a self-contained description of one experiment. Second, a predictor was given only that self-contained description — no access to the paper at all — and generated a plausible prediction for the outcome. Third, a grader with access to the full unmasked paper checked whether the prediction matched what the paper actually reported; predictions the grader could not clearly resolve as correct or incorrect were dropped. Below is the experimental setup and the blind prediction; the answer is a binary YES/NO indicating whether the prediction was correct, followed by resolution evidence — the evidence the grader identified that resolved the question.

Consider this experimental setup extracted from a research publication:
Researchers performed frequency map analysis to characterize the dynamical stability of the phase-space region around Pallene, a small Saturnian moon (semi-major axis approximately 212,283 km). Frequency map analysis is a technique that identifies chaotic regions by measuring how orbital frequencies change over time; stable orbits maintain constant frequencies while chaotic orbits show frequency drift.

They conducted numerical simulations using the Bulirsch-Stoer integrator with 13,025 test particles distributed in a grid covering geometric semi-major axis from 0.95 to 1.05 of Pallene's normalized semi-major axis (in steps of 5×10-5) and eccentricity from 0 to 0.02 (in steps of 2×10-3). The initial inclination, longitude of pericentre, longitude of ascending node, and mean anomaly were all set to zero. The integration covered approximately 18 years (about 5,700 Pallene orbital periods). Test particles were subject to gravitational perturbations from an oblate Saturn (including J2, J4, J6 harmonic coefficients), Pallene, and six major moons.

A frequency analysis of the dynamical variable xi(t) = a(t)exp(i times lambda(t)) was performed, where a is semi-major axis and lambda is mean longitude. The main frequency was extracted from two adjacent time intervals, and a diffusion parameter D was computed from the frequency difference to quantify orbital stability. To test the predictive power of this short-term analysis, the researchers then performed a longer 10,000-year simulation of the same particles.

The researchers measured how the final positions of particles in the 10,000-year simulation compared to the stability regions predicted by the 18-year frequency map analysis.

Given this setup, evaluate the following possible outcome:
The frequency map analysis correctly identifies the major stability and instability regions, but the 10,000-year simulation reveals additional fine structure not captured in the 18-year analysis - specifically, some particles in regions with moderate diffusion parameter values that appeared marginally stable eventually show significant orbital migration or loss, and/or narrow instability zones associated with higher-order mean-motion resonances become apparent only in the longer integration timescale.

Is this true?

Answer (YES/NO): NO